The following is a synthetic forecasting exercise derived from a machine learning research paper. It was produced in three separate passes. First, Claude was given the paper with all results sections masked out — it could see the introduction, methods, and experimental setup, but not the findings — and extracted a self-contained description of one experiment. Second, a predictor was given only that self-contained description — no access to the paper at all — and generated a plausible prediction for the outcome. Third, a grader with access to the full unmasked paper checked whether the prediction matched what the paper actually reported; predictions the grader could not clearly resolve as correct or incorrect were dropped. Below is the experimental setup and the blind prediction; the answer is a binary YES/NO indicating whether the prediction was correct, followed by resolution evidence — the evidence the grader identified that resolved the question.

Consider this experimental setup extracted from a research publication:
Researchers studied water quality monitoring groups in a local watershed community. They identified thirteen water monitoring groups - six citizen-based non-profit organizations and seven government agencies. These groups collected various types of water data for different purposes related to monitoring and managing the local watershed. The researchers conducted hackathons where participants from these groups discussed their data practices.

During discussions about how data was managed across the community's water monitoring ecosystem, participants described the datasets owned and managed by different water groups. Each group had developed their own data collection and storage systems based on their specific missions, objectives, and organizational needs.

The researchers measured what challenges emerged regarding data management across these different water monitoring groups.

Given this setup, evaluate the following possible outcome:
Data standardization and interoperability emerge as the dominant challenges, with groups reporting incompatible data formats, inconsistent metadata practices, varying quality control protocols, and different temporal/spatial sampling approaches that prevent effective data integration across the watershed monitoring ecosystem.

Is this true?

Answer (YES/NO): YES